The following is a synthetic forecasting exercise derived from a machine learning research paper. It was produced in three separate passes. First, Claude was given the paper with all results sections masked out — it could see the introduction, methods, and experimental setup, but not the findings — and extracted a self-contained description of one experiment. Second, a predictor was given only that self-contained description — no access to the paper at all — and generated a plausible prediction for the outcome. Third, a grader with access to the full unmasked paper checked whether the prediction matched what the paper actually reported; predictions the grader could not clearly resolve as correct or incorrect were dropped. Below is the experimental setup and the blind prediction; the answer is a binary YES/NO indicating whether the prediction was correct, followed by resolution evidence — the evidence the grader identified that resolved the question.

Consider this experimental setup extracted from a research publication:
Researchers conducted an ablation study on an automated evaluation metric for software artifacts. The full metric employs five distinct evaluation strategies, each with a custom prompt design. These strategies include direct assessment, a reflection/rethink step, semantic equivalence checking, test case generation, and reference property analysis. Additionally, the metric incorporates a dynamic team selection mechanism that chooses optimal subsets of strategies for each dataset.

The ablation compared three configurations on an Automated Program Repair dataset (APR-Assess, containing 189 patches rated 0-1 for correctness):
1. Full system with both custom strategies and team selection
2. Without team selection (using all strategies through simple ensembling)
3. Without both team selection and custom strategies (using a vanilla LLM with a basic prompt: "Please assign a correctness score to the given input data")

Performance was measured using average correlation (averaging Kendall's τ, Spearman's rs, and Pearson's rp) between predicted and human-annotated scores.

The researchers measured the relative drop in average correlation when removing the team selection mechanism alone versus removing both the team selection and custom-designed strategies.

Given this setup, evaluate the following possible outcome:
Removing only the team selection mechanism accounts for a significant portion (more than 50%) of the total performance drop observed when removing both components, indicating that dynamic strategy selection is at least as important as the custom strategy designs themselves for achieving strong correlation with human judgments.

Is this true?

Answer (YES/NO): NO